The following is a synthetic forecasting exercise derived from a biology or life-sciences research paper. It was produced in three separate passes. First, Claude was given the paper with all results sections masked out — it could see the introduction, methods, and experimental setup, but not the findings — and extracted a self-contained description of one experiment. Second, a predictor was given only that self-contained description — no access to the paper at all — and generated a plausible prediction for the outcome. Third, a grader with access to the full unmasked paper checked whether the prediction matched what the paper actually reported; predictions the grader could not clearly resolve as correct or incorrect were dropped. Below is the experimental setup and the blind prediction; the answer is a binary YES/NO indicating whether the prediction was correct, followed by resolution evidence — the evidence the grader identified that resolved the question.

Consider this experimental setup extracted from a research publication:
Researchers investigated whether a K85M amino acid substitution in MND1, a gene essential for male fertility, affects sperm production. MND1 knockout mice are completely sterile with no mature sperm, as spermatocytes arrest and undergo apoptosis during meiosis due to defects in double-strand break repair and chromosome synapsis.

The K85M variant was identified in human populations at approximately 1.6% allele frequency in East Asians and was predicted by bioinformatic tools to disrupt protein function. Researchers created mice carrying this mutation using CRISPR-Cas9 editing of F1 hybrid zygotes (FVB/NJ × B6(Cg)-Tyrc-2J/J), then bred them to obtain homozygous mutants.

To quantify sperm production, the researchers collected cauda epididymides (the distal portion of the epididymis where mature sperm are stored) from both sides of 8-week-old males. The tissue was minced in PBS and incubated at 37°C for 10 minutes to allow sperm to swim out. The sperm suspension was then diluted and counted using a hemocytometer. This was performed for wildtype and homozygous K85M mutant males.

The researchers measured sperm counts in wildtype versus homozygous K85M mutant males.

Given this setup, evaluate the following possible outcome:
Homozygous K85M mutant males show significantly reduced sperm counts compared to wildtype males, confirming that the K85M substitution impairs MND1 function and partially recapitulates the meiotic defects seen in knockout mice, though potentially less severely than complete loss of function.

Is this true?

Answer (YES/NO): NO